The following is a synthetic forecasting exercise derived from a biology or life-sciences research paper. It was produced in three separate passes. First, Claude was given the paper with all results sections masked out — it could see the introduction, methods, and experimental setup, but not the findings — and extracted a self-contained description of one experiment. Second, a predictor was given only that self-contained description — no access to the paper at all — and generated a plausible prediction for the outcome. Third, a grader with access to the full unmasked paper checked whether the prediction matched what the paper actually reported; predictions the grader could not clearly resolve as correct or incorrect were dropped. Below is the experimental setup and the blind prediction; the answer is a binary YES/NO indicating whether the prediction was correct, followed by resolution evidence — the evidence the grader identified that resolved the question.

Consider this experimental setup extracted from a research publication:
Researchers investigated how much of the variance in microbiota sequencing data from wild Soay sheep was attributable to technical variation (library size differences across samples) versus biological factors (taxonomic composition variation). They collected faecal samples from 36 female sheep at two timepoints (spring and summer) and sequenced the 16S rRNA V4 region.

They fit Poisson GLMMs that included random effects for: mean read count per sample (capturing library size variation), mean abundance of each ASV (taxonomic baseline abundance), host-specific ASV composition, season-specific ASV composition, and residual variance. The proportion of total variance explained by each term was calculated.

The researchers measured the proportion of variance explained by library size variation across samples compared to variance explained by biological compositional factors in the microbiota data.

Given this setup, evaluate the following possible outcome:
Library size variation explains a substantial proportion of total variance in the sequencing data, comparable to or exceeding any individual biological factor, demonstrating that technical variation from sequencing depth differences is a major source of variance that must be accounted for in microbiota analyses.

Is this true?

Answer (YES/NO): NO